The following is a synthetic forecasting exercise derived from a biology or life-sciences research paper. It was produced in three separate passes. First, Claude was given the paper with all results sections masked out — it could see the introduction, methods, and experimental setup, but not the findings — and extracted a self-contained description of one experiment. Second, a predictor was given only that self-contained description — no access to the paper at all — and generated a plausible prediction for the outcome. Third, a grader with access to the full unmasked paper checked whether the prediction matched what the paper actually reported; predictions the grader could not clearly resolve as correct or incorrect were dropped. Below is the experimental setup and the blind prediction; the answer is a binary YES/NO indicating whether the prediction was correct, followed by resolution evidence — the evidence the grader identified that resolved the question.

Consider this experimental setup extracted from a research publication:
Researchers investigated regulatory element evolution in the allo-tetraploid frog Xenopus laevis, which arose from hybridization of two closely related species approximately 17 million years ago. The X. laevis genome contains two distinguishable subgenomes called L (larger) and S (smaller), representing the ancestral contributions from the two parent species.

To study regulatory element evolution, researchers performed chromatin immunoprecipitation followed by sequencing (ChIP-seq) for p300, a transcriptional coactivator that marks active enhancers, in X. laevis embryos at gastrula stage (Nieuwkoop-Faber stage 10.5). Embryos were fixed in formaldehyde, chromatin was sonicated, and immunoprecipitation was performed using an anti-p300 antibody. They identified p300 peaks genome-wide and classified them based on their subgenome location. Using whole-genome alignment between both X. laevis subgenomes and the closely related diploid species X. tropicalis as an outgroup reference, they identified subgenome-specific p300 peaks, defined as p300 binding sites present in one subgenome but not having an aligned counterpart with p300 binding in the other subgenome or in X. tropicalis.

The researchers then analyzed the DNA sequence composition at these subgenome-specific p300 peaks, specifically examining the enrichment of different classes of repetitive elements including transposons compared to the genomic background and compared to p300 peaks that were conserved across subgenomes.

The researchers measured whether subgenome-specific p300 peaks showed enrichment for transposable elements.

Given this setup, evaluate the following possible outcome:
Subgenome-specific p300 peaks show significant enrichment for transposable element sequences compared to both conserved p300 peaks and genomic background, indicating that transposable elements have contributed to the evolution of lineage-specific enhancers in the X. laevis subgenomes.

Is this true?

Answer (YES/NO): YES